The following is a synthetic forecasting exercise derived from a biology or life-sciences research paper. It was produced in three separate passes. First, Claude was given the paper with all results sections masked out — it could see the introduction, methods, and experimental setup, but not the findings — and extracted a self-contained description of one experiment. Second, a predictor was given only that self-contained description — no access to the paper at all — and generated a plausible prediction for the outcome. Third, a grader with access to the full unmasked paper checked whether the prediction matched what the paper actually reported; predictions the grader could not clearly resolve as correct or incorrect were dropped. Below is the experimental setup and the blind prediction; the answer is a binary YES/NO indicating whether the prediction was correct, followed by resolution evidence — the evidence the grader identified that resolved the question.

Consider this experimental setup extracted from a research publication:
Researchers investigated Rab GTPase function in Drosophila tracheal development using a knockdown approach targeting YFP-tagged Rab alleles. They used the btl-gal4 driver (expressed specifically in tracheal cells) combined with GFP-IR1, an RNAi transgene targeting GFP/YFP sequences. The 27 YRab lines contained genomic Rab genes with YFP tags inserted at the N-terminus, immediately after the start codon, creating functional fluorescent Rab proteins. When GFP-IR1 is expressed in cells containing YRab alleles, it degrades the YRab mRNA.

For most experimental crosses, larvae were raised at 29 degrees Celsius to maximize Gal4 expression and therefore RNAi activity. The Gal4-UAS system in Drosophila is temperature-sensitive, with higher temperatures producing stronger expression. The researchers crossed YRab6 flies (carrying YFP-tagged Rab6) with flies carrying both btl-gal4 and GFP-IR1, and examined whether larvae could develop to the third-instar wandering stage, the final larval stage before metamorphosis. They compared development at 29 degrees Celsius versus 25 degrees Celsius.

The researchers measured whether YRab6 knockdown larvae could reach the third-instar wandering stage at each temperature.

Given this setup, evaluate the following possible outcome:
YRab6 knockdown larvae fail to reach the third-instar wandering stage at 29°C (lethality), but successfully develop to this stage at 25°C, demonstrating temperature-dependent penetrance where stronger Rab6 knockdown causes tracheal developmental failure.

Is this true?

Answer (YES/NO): YES